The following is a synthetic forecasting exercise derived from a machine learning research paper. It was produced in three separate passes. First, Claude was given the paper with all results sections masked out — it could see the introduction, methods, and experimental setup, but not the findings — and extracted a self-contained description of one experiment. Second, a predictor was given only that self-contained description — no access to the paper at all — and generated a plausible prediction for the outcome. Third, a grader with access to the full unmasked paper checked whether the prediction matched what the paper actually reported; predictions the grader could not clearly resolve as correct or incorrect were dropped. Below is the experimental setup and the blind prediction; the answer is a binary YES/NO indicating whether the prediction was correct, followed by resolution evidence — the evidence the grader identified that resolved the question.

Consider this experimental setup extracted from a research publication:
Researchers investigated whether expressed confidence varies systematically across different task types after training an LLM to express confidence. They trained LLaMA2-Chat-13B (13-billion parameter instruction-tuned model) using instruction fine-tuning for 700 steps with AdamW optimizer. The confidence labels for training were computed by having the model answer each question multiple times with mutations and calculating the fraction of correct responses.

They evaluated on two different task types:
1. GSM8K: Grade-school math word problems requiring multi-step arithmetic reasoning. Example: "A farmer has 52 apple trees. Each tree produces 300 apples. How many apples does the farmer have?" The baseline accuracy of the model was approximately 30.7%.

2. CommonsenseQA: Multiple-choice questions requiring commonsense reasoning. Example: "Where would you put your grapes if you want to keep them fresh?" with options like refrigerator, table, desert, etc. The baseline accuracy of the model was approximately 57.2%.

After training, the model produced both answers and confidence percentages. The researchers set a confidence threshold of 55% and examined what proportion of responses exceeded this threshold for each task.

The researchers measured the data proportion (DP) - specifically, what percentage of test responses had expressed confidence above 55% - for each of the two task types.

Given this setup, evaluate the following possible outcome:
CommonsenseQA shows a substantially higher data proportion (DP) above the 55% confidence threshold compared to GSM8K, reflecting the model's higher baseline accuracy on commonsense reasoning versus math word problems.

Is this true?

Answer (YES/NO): YES